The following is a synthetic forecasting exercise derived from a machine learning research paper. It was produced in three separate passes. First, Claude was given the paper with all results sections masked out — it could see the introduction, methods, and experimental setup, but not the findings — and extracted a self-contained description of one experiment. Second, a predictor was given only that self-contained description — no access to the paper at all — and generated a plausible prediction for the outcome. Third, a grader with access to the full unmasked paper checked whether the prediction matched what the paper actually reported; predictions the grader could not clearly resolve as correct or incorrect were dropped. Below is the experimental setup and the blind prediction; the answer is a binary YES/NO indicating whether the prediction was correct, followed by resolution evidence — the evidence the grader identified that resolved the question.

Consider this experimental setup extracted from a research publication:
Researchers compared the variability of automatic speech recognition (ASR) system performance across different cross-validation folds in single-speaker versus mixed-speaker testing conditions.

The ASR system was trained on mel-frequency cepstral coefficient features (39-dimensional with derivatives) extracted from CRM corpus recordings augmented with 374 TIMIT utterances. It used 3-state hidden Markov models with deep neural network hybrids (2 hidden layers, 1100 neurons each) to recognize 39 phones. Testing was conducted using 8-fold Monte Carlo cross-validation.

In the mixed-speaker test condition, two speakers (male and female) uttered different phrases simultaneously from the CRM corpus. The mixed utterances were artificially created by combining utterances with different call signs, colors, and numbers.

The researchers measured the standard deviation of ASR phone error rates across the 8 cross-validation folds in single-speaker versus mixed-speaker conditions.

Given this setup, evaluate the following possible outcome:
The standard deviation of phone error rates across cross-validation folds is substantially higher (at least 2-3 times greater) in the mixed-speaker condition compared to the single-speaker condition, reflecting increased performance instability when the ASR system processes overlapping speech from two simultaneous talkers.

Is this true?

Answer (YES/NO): YES